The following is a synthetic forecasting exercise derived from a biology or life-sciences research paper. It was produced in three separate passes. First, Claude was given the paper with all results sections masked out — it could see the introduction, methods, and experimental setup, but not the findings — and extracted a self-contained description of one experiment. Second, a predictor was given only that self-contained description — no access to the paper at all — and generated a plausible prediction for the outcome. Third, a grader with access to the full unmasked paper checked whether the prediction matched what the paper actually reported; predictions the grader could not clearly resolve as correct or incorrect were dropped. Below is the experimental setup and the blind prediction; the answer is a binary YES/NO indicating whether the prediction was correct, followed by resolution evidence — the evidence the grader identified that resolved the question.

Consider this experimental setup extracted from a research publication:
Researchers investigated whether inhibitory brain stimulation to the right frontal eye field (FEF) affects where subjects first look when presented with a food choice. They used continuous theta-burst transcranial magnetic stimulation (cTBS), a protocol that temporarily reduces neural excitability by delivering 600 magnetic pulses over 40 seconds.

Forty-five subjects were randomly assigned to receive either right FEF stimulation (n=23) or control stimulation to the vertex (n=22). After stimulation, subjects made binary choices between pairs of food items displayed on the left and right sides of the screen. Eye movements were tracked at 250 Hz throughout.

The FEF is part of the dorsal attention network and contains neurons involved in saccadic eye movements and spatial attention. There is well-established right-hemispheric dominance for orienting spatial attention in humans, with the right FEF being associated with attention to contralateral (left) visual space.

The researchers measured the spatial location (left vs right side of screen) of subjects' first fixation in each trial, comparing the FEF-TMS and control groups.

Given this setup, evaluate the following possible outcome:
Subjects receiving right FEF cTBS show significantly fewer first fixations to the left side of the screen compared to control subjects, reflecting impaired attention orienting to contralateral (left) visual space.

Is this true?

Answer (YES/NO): NO